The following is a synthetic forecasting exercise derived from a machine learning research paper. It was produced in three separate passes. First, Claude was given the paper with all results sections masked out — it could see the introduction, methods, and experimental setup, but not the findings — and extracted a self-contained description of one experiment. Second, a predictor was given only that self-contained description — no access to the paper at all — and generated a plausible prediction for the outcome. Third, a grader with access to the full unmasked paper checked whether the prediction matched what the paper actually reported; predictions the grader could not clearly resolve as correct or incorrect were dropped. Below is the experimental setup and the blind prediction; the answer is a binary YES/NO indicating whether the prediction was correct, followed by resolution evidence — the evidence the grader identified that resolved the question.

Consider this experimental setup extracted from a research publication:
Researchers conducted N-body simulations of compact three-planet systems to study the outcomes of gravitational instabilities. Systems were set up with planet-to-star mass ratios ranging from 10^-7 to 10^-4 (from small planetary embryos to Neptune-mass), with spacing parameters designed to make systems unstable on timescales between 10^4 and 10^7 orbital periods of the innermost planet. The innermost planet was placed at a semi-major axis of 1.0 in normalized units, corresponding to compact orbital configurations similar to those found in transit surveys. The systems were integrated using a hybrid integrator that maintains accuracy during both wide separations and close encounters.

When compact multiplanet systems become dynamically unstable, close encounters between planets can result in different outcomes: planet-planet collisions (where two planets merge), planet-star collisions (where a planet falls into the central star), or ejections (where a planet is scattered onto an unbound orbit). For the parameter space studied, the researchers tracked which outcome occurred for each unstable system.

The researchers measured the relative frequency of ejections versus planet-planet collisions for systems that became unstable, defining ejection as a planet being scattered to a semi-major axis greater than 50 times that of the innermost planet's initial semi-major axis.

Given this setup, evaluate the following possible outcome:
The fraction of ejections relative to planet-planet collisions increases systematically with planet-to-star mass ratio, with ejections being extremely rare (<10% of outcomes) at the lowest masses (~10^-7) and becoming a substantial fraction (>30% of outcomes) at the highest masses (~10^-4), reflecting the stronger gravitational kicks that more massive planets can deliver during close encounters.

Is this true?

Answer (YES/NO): NO